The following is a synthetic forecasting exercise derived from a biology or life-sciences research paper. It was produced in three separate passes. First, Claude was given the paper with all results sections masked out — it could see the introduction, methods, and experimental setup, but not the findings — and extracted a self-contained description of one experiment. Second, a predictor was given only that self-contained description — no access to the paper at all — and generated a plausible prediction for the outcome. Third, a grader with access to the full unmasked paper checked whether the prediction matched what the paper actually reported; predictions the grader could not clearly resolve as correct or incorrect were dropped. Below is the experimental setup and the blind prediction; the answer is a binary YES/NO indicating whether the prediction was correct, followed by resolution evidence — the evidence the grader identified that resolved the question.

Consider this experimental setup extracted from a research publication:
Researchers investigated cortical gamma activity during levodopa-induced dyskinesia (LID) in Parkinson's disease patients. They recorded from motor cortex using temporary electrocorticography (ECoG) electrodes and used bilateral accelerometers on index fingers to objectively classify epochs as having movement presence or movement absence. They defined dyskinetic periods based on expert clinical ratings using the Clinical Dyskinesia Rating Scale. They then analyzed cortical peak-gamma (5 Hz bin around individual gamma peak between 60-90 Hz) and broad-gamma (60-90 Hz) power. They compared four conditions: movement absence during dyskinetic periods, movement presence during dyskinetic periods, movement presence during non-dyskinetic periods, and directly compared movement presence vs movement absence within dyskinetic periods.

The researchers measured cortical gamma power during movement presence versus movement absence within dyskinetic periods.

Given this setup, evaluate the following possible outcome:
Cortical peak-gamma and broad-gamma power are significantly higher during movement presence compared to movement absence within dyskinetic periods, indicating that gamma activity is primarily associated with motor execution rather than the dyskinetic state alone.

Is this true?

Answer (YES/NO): YES